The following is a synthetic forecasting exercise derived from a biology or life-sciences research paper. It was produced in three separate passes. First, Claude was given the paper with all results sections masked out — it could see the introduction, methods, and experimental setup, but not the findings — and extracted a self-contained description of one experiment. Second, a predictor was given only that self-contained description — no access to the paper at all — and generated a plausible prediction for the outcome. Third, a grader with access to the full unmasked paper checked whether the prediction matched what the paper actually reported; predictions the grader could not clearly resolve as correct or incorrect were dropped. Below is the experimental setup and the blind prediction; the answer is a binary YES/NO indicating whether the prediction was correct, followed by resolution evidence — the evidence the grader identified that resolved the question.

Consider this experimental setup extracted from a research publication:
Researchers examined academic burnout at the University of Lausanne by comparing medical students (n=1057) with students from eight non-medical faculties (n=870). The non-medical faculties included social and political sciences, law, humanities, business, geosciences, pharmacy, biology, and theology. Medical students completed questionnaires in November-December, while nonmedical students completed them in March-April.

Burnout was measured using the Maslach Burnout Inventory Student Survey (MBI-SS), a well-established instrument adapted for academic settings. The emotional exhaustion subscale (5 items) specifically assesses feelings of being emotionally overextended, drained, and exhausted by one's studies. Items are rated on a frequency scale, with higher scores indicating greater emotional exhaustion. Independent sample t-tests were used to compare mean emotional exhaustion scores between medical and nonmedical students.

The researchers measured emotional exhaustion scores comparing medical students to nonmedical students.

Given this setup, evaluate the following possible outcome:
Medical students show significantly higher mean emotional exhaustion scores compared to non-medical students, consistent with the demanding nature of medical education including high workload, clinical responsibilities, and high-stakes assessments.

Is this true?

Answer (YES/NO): NO